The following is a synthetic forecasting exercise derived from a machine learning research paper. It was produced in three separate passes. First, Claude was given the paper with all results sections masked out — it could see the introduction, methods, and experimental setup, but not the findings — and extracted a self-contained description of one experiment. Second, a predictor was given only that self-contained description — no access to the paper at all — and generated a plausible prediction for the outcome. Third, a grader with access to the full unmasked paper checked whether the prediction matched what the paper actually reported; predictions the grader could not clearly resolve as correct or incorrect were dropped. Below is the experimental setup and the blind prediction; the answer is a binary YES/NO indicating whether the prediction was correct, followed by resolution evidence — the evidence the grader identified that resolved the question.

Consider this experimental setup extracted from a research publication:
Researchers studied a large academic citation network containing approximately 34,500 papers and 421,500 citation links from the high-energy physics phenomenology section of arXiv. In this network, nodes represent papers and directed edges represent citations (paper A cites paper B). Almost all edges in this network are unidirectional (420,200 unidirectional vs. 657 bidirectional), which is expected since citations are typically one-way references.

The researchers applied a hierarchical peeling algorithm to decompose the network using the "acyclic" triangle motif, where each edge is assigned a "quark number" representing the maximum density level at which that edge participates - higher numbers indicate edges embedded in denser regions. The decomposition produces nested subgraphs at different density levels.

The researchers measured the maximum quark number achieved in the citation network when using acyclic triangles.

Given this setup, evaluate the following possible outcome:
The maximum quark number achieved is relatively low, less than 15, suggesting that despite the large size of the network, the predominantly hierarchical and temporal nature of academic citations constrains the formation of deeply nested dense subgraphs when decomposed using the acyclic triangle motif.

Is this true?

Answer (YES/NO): NO